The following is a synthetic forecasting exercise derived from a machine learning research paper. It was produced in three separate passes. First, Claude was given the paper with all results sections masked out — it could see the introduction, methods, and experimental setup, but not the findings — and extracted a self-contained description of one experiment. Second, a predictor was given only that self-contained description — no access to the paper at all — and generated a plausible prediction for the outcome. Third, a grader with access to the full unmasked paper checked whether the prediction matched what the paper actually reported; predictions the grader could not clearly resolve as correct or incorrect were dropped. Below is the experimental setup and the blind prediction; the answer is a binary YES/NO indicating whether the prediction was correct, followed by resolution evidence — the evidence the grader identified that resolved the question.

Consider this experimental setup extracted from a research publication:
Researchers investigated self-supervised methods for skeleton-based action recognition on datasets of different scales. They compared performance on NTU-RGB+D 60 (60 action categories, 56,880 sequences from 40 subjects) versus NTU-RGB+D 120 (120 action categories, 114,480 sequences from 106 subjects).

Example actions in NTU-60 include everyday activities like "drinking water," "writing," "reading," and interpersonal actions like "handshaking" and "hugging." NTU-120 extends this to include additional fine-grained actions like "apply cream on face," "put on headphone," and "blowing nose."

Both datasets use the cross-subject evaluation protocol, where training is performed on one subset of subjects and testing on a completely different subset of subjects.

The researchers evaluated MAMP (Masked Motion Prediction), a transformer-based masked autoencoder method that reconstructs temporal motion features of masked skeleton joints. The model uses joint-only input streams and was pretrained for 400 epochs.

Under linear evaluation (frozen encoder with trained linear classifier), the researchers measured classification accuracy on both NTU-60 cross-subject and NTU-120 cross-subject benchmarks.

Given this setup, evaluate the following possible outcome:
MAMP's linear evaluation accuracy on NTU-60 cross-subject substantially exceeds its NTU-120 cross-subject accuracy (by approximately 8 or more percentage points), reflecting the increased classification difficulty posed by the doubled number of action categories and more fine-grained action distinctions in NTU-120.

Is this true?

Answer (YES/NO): NO